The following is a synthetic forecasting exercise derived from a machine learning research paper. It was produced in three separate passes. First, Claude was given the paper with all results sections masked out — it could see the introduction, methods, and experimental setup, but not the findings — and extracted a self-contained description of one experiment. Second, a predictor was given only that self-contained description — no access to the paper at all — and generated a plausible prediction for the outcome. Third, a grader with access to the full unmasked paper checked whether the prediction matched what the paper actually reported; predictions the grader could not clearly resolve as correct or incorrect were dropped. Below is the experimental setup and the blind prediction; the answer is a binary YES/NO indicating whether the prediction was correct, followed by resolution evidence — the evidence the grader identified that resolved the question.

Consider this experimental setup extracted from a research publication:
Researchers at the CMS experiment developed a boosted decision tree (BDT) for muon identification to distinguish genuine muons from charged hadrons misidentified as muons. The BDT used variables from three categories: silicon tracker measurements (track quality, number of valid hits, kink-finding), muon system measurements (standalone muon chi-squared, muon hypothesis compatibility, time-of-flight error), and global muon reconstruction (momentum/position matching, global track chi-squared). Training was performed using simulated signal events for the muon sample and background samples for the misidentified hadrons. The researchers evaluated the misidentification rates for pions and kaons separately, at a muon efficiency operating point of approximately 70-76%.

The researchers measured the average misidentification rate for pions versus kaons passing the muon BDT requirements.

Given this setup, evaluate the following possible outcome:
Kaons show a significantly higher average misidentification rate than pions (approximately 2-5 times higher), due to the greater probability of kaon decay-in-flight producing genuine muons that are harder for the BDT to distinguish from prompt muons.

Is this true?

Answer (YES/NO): NO